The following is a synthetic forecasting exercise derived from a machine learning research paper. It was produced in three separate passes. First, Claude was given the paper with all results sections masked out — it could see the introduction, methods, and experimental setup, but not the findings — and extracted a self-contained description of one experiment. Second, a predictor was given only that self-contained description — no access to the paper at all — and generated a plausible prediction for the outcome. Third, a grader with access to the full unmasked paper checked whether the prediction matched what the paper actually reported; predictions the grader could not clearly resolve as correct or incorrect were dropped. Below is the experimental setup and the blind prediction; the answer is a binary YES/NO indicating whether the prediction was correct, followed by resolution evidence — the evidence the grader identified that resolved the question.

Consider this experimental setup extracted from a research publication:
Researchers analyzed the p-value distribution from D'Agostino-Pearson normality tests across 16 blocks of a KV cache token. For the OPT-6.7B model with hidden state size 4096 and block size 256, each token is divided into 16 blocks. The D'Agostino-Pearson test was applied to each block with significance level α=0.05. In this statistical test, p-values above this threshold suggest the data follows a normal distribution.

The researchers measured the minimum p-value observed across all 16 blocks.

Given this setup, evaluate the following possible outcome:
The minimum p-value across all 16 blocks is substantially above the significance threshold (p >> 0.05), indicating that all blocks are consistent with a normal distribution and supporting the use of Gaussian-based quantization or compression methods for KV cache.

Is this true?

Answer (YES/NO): NO